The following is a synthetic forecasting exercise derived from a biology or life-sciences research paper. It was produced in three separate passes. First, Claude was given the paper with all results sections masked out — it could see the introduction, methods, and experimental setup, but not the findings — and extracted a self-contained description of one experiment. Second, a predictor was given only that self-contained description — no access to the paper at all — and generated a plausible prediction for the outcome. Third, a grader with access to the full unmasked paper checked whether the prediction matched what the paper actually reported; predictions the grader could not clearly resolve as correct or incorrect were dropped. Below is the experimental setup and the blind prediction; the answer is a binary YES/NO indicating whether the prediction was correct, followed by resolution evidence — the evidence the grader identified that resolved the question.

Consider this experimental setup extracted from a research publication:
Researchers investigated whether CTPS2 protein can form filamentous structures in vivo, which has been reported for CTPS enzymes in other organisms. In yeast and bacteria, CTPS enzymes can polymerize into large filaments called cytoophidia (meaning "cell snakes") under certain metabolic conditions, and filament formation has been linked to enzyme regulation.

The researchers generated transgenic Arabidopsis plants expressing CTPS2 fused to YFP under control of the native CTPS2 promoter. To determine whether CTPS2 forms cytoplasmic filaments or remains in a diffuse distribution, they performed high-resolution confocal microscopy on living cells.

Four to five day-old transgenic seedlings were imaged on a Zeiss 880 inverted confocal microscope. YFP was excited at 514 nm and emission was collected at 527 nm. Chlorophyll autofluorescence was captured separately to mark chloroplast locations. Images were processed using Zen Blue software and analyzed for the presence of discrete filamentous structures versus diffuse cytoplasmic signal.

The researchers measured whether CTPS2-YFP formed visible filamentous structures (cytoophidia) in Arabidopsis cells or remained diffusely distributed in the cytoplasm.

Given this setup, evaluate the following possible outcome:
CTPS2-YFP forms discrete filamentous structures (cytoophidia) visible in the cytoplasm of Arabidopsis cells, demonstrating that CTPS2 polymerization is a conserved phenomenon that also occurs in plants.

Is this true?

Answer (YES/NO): NO